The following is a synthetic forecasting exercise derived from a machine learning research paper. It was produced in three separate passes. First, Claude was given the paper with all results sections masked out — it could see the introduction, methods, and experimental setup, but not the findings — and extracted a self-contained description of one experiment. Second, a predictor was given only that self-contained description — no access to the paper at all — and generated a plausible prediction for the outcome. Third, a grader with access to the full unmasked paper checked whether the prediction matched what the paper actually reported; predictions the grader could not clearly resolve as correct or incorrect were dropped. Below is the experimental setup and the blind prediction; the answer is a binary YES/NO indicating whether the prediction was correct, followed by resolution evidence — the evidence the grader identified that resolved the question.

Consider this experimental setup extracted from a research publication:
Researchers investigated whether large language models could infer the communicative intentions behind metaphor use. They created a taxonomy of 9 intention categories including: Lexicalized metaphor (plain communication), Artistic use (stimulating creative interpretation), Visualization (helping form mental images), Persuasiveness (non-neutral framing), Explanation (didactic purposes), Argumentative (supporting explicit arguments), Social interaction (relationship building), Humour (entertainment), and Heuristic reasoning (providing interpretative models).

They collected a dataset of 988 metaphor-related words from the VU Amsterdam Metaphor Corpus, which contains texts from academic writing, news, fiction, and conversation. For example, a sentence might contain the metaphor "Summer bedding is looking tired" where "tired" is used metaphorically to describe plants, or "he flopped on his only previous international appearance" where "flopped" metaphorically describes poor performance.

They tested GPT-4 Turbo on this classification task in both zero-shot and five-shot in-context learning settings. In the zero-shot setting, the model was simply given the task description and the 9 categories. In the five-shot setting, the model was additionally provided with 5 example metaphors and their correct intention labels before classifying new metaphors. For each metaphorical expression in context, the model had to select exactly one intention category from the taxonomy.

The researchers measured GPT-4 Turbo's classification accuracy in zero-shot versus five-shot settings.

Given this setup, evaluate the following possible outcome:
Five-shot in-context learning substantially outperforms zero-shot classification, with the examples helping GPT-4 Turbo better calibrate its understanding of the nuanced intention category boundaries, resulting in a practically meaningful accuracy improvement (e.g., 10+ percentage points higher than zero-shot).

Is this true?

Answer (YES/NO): NO